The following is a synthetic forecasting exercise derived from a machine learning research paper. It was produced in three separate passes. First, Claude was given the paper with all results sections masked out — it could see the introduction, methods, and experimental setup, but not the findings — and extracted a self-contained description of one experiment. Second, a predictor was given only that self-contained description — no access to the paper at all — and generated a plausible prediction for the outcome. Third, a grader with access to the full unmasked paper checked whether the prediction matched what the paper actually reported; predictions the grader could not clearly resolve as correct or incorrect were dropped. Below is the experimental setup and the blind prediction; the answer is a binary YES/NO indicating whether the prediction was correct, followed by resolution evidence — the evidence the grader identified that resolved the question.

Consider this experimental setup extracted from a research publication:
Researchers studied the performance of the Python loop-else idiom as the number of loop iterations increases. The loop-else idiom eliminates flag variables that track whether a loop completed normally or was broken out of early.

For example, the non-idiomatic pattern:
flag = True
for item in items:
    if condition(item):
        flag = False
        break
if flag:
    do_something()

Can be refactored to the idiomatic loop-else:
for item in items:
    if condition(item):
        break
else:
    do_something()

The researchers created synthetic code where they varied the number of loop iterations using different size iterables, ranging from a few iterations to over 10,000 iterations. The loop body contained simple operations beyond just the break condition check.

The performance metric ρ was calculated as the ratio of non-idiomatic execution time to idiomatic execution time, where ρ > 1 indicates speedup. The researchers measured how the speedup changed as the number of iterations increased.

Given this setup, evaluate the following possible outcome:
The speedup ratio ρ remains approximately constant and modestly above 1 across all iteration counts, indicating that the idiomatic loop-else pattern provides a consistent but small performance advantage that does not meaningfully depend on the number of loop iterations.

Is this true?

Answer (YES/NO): NO